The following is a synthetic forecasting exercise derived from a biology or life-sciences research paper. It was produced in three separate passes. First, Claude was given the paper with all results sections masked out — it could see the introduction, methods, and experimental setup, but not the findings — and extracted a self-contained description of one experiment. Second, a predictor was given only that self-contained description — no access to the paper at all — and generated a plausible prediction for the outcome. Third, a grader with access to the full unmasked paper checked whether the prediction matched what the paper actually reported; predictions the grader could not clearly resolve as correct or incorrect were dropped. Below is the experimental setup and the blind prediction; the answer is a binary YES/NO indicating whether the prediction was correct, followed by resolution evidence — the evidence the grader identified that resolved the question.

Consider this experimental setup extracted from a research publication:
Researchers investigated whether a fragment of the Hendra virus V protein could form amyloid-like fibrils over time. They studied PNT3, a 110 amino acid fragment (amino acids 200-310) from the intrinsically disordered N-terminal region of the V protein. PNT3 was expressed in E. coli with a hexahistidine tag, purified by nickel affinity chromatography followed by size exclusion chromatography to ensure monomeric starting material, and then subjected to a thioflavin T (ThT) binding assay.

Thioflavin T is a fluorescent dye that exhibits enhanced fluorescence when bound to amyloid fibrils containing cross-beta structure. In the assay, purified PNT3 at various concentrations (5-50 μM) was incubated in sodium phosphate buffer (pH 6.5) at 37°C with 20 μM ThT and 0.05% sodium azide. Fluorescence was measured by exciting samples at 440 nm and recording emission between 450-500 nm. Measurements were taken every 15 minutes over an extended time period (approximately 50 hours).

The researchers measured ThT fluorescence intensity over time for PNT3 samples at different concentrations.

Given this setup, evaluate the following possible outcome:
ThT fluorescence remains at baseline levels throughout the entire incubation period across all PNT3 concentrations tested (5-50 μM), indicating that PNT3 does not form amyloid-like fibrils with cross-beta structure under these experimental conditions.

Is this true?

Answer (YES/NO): NO